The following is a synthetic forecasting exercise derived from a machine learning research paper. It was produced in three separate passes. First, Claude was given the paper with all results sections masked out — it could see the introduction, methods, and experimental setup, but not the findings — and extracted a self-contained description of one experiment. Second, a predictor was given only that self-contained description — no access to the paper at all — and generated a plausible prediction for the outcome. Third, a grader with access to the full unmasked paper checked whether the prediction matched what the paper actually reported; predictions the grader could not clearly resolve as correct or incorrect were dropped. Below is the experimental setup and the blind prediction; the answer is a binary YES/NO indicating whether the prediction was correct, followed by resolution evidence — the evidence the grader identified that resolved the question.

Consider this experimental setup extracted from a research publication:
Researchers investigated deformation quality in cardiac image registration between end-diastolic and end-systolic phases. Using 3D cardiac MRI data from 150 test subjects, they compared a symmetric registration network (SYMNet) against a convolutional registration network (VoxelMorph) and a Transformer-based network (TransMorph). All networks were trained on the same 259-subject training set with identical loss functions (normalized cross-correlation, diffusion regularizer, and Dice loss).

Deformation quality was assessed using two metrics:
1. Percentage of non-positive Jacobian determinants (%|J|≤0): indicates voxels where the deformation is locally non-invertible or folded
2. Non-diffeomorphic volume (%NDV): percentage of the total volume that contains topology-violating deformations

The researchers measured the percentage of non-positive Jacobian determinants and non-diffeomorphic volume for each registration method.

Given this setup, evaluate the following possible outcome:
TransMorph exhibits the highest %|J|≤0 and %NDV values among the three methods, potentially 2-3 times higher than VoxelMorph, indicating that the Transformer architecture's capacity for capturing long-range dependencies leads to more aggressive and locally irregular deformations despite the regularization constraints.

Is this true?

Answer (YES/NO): NO